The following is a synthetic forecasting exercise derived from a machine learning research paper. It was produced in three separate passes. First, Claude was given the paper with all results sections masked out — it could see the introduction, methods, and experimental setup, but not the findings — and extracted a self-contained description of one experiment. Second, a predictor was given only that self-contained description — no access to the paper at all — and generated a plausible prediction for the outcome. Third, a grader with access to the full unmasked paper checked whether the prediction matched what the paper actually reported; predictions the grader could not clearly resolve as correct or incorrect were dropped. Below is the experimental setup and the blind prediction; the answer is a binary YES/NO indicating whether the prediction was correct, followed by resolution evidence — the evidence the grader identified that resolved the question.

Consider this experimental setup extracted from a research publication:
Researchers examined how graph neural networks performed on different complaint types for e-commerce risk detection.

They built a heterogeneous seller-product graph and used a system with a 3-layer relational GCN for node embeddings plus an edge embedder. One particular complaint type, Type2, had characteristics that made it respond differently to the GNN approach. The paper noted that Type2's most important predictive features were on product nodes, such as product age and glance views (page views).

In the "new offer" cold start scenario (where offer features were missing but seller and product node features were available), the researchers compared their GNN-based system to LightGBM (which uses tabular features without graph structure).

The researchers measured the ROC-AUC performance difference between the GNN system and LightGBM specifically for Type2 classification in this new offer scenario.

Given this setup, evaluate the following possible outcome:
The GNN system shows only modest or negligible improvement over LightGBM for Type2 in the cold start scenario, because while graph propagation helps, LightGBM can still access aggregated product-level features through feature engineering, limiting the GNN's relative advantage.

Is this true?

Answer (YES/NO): NO